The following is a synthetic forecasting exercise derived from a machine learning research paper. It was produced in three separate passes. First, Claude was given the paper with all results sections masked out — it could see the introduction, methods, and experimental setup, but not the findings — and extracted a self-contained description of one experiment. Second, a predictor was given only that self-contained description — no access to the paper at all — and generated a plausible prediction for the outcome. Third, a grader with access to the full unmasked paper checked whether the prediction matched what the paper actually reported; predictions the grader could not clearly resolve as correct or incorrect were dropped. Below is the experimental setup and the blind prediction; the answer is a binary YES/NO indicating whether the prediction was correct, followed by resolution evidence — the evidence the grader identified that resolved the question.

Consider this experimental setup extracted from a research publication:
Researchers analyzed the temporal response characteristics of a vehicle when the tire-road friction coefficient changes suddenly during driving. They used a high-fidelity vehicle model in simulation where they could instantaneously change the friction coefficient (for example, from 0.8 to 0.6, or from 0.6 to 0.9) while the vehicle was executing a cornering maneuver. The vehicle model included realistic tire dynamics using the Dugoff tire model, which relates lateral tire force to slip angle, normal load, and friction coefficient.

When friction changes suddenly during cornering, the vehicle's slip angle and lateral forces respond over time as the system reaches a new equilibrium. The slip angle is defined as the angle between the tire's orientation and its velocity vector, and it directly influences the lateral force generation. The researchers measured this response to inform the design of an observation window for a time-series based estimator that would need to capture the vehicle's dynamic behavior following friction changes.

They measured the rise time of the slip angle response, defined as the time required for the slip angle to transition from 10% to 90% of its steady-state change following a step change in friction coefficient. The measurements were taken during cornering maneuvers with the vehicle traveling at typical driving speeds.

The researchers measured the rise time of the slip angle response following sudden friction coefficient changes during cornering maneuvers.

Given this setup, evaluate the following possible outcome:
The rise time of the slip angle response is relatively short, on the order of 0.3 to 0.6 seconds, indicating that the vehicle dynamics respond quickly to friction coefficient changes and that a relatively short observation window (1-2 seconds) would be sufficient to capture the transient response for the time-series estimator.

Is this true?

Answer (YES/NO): NO